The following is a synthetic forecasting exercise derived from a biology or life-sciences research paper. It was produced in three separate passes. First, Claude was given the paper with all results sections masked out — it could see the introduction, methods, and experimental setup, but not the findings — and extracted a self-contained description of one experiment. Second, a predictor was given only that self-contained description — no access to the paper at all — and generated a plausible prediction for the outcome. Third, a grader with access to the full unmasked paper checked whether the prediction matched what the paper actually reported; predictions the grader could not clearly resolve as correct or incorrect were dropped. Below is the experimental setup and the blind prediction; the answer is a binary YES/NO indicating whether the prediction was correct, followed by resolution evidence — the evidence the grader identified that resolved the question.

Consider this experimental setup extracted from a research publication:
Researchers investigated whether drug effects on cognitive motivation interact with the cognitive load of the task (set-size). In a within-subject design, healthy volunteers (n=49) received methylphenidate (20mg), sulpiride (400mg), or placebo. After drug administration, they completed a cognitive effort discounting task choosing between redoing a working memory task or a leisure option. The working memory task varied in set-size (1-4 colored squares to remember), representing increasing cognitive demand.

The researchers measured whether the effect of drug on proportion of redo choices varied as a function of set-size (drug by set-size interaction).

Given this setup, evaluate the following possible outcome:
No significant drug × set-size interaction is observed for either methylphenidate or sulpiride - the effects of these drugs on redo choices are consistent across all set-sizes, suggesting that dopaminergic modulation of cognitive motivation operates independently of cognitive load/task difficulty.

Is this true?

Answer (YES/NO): YES